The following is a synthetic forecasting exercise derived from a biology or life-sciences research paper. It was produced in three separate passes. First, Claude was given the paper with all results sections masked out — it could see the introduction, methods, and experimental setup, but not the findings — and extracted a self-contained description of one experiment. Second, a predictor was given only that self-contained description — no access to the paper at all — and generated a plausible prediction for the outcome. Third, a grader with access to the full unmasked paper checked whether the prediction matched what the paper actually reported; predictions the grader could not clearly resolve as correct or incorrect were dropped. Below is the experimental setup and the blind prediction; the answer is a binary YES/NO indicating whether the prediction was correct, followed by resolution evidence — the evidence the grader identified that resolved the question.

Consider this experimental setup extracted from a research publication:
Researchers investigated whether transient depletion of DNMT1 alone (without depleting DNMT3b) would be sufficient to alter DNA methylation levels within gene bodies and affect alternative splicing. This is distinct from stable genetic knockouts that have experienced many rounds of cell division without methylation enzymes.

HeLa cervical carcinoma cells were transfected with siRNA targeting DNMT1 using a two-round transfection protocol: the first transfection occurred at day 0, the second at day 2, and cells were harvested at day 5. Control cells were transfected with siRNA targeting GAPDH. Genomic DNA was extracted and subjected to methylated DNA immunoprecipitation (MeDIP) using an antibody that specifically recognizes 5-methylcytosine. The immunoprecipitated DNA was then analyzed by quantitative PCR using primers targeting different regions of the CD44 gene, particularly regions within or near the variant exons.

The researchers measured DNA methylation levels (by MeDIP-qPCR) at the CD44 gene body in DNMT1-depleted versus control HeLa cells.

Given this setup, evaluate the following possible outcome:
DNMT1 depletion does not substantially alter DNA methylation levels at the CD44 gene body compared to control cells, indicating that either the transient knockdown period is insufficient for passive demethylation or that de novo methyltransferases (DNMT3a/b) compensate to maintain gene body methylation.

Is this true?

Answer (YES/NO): NO